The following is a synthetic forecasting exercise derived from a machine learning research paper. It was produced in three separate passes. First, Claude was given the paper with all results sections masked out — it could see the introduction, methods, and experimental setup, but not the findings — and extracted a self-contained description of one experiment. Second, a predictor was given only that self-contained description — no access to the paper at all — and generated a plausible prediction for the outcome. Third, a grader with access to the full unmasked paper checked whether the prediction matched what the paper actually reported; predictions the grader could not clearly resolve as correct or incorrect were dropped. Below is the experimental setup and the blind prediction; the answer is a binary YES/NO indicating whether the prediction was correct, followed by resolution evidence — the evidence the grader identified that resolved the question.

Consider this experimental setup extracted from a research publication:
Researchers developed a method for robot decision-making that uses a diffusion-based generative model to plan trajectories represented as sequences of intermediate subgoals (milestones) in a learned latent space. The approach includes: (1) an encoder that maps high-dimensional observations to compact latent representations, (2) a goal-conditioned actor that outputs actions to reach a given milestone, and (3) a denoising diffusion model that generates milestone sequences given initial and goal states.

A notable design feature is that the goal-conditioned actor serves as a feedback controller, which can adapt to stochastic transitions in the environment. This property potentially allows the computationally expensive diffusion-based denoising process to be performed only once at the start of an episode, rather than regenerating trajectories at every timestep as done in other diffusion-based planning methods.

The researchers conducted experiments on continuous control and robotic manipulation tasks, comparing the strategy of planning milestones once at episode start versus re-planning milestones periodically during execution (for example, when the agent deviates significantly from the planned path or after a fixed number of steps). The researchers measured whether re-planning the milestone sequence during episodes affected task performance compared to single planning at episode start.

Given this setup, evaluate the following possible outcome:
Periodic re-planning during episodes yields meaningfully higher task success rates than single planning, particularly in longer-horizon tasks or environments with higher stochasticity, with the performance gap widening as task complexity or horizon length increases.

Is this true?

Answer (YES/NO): NO